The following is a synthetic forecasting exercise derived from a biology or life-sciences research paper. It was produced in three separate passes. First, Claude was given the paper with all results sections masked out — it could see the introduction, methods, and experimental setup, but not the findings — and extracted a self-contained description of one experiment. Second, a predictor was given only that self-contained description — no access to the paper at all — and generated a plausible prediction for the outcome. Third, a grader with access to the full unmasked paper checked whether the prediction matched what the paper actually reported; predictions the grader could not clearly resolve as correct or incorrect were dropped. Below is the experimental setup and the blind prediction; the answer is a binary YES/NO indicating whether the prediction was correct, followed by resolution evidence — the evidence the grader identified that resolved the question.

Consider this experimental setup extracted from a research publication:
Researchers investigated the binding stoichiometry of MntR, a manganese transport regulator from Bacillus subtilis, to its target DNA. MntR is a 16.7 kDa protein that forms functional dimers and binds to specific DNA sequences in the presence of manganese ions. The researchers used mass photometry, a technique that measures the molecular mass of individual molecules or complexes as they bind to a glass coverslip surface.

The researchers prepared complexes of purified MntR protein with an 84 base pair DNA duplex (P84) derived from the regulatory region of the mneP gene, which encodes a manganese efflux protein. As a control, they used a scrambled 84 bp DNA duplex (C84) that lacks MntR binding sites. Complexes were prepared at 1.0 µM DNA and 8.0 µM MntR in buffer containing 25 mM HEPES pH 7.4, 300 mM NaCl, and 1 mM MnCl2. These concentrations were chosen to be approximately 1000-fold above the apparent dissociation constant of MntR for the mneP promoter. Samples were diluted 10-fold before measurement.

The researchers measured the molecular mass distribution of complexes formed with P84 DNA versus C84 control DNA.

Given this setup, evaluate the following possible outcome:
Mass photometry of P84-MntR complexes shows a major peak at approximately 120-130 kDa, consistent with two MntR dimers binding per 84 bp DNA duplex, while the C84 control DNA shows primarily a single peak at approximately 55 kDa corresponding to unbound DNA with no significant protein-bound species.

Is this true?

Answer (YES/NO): NO